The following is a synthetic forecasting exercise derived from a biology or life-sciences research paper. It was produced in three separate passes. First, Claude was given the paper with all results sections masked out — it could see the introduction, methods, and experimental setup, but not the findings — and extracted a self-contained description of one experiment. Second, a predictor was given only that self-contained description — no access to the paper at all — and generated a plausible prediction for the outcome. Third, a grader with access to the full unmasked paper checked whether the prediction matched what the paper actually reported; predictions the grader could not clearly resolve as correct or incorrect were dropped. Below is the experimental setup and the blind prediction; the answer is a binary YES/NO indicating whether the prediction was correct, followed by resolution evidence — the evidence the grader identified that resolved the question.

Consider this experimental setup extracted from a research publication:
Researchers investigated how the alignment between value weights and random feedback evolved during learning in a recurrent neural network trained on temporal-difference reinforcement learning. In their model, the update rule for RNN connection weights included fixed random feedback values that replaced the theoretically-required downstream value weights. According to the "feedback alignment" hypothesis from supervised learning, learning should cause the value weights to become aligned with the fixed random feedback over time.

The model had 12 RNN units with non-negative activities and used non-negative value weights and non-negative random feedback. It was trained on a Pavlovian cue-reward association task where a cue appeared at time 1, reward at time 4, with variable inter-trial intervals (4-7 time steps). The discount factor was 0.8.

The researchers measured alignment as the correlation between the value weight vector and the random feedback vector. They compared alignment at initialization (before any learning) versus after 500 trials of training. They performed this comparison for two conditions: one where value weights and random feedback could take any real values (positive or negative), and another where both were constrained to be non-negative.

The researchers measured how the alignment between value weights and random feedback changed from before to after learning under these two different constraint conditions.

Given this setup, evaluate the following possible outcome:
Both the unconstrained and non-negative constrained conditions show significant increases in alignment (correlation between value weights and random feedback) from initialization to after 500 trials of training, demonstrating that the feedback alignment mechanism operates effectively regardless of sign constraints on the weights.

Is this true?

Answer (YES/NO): NO